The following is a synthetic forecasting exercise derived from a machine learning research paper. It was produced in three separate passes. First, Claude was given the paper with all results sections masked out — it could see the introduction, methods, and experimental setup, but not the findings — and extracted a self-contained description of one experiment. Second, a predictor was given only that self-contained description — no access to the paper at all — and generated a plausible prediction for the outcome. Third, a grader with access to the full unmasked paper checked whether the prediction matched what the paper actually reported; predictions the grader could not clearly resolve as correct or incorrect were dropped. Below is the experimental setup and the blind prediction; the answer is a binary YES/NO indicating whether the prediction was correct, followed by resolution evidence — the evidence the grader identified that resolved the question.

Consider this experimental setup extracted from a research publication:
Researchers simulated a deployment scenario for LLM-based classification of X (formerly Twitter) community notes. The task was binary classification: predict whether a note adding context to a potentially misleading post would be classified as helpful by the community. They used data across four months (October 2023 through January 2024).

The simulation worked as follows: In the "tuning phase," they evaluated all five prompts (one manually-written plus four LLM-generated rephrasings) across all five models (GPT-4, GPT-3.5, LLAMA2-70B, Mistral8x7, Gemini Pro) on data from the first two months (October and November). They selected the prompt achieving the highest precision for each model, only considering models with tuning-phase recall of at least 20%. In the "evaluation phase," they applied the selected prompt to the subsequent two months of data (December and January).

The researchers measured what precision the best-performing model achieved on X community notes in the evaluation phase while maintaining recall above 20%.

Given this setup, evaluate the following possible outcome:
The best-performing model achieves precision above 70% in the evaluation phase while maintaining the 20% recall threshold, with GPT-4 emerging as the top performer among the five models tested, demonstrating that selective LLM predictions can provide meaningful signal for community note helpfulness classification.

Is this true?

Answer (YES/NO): YES